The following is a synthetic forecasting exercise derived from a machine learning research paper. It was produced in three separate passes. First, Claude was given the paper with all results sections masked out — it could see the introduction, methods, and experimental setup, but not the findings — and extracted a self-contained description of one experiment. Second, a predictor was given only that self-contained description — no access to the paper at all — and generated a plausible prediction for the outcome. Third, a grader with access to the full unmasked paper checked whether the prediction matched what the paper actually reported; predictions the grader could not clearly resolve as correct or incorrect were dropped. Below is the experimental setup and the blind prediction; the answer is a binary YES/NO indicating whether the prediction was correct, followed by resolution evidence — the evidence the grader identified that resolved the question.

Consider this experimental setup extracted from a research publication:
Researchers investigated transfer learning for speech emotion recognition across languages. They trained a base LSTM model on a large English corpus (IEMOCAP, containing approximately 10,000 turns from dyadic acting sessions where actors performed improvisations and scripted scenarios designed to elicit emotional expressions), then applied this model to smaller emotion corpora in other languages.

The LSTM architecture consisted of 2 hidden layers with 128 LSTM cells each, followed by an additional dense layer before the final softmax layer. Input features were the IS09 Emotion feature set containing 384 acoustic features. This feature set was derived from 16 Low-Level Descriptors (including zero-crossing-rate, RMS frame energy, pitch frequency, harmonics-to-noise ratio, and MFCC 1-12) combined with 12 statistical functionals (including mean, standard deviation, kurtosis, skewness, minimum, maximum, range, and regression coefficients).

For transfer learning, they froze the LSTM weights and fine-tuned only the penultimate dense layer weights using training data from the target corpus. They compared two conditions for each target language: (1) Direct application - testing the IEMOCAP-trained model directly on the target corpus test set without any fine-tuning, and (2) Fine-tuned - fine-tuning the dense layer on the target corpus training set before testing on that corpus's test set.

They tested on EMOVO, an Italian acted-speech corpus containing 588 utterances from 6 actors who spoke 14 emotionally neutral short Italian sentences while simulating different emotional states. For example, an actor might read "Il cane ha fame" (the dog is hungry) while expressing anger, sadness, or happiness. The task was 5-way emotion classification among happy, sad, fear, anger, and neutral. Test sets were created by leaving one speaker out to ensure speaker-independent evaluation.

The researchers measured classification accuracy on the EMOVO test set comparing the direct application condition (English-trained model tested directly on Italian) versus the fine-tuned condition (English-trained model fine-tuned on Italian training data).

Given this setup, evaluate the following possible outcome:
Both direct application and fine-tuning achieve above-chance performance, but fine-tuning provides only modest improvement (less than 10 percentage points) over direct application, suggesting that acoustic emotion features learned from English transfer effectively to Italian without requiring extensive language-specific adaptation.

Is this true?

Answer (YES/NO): NO